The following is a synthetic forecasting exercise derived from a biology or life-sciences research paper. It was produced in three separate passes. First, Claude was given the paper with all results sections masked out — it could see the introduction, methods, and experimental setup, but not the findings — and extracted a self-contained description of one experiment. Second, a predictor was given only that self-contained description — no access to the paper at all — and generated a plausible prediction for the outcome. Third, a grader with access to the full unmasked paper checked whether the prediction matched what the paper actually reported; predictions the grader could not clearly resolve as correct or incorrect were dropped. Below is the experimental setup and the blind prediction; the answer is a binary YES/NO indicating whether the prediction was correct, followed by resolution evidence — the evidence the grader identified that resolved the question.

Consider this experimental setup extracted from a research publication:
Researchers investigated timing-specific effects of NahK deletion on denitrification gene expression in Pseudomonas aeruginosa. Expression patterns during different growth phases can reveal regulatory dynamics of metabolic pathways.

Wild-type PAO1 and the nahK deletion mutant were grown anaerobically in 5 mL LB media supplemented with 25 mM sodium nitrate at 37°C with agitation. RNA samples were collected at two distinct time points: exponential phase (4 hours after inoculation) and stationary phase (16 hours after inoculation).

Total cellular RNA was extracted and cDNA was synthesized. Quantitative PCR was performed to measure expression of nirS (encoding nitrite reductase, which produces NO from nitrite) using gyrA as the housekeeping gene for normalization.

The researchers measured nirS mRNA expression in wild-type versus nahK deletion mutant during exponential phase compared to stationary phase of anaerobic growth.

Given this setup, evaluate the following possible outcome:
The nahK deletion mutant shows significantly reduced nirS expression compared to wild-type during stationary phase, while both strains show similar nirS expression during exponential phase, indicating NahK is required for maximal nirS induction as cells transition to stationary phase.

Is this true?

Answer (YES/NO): NO